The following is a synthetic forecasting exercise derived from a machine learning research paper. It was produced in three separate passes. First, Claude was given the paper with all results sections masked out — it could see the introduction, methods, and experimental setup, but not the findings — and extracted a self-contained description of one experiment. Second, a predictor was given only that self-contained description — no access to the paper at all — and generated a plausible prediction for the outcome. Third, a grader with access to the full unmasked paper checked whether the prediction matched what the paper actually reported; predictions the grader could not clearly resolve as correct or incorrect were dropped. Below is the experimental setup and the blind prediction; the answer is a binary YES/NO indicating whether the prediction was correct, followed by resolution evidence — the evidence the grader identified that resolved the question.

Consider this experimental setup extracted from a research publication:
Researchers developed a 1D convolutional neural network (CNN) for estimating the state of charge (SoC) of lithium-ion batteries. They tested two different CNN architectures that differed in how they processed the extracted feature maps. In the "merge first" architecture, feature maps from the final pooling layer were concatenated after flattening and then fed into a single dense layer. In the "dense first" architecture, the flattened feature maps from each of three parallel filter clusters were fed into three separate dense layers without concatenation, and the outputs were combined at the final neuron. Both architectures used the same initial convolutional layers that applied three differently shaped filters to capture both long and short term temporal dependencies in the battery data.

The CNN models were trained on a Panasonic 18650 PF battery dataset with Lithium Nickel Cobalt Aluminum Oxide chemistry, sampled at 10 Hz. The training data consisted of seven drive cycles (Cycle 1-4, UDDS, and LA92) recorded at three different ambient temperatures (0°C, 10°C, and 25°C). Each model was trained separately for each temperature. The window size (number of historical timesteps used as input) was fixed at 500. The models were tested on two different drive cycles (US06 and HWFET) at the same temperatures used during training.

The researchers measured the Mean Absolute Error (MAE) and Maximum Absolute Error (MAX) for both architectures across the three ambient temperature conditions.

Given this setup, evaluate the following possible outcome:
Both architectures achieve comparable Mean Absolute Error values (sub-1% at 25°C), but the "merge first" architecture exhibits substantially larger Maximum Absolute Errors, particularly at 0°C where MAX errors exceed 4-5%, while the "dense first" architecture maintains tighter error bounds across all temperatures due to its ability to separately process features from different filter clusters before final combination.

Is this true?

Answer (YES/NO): NO